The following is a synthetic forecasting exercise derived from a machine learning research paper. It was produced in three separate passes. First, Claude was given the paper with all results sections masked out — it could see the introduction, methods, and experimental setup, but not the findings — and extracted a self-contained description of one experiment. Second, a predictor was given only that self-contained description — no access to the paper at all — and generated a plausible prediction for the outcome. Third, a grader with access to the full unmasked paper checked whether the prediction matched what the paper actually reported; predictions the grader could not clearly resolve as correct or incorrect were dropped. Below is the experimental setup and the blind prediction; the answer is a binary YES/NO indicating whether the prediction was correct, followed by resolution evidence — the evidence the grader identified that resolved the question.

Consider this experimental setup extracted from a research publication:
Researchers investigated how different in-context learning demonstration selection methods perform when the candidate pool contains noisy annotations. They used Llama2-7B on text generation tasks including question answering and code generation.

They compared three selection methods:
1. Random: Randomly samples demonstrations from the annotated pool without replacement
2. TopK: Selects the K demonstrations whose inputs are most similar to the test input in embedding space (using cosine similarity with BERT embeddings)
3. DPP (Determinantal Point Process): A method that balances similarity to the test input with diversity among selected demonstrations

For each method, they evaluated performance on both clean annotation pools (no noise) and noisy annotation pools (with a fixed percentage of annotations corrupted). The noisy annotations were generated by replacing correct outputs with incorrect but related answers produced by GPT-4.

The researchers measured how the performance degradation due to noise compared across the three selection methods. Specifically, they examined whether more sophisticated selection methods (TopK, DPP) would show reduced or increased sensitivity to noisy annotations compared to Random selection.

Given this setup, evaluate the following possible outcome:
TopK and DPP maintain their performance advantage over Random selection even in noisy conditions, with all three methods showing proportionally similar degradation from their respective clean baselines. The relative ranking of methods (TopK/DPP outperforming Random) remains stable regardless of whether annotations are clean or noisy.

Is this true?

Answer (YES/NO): NO